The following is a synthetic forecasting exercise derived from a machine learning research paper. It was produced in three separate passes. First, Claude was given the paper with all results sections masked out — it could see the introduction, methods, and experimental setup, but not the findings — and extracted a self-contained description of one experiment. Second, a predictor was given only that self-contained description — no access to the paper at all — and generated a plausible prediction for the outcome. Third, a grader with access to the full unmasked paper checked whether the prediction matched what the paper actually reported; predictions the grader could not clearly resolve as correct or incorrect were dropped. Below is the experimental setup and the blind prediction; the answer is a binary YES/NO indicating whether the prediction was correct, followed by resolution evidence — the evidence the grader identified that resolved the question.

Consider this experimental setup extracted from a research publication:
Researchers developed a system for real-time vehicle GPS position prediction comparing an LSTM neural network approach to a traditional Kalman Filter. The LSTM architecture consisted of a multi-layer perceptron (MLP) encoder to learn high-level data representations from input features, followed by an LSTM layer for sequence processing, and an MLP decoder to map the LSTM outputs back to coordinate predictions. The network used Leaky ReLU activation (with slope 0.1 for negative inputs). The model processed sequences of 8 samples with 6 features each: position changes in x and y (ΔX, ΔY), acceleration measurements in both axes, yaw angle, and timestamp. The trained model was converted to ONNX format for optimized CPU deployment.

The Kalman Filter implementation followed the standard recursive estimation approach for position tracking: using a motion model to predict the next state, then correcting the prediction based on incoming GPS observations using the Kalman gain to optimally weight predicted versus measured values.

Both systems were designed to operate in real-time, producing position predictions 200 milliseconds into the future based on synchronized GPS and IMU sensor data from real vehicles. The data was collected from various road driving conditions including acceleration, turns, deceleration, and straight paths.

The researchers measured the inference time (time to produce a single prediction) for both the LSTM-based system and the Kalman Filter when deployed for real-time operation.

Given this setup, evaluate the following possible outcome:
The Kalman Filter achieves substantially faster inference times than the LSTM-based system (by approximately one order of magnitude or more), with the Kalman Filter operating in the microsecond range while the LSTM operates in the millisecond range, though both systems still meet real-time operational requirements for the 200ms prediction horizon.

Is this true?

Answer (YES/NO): NO